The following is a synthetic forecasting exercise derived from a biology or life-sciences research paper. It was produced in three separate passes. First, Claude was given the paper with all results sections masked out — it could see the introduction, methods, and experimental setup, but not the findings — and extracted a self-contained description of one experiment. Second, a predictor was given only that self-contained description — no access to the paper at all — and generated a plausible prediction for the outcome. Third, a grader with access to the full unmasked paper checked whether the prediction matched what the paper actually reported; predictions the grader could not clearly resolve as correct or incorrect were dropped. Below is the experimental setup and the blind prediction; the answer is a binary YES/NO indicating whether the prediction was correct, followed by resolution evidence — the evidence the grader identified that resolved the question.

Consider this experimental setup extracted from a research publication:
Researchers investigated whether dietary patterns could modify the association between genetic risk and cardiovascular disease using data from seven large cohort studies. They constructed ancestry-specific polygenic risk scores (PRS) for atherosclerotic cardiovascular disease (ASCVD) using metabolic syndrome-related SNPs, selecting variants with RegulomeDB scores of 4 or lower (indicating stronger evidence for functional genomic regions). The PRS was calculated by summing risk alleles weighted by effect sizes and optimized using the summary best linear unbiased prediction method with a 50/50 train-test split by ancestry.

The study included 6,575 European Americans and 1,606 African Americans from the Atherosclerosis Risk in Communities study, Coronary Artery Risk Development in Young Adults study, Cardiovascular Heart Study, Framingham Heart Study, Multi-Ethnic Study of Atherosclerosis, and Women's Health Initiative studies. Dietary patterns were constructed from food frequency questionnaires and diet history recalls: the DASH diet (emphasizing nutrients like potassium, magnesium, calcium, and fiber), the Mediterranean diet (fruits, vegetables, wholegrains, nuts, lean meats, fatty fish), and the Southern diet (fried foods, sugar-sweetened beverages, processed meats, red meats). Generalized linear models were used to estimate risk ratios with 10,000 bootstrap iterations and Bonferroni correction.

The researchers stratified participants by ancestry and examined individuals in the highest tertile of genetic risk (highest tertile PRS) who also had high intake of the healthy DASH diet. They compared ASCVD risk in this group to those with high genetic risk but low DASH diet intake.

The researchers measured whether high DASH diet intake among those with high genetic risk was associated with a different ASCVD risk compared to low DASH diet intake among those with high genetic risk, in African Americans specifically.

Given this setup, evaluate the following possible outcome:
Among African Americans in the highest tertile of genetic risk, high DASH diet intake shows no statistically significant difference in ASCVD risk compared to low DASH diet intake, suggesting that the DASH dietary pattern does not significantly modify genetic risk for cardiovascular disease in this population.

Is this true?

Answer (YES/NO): YES